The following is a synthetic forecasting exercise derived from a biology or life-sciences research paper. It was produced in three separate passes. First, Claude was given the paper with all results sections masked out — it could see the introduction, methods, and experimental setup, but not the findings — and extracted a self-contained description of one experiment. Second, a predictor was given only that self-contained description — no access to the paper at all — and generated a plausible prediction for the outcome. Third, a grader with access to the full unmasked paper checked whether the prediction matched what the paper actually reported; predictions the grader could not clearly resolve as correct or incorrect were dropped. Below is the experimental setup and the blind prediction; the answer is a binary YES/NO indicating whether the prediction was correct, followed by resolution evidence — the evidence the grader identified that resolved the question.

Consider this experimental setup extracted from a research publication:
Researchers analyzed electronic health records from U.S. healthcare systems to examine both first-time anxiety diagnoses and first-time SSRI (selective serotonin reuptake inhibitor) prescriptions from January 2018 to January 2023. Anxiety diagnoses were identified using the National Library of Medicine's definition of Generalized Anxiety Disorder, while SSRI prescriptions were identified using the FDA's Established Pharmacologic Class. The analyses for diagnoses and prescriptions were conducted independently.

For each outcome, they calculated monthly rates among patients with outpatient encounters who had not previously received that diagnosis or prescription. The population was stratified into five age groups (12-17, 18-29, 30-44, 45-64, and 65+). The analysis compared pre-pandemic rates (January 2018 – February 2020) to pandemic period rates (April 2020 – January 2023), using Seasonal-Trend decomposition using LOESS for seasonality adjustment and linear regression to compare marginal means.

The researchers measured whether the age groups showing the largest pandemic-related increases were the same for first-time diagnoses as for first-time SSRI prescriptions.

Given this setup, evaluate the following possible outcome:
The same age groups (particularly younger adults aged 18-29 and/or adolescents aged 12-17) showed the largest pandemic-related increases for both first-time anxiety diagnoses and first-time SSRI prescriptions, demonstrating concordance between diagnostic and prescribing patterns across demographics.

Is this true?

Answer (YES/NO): NO